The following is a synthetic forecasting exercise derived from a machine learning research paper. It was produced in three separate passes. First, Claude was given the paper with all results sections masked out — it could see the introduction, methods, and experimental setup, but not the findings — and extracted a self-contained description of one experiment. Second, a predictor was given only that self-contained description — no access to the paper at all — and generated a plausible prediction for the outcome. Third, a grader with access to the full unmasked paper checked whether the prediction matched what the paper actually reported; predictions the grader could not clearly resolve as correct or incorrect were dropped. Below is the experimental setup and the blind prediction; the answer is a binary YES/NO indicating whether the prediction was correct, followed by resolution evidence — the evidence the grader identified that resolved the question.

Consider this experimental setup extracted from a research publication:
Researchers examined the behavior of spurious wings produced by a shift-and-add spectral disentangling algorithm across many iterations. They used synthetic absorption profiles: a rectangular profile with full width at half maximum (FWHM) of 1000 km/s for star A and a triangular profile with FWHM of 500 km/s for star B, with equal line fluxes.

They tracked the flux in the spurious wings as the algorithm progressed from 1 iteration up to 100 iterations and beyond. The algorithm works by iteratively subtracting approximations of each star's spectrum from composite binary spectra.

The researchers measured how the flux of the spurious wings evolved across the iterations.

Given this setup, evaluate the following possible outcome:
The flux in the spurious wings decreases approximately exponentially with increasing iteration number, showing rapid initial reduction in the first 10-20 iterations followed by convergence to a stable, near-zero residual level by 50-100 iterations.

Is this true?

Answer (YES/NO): NO